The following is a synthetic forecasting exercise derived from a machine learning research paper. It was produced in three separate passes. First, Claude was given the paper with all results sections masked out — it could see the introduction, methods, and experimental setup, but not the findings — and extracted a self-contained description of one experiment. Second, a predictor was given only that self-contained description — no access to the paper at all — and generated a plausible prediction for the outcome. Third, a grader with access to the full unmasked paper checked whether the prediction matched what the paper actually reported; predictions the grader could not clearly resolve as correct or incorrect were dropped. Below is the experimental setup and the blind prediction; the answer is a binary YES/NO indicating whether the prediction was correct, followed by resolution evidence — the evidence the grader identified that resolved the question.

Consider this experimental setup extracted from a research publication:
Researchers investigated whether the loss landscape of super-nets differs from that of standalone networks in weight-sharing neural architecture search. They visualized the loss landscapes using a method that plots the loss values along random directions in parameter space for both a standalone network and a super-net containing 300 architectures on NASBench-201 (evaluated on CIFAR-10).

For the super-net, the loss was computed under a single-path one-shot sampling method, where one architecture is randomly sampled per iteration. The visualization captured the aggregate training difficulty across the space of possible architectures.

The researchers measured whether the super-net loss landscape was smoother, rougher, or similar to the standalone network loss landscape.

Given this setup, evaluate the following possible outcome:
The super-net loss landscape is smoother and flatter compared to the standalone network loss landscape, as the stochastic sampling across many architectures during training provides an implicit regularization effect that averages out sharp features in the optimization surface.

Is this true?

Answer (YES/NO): NO